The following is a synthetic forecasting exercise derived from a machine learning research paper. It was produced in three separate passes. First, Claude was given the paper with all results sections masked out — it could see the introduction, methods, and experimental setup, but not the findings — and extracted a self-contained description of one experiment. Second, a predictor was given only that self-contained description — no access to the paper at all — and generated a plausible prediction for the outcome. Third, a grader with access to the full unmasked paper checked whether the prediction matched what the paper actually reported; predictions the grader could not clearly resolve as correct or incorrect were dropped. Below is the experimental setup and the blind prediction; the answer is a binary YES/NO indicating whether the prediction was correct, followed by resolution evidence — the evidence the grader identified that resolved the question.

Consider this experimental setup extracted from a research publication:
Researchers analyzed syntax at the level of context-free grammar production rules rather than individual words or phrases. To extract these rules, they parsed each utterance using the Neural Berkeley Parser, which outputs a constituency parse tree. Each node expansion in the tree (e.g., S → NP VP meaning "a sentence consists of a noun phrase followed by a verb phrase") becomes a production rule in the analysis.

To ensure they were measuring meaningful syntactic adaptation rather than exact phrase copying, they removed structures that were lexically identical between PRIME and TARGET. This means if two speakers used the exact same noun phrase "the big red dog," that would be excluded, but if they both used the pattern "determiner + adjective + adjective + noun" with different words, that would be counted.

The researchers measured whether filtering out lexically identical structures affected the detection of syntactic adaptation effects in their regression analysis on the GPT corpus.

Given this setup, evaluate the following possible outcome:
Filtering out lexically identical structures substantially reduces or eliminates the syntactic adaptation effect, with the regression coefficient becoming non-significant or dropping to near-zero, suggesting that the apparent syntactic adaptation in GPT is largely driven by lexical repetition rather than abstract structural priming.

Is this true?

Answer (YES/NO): NO